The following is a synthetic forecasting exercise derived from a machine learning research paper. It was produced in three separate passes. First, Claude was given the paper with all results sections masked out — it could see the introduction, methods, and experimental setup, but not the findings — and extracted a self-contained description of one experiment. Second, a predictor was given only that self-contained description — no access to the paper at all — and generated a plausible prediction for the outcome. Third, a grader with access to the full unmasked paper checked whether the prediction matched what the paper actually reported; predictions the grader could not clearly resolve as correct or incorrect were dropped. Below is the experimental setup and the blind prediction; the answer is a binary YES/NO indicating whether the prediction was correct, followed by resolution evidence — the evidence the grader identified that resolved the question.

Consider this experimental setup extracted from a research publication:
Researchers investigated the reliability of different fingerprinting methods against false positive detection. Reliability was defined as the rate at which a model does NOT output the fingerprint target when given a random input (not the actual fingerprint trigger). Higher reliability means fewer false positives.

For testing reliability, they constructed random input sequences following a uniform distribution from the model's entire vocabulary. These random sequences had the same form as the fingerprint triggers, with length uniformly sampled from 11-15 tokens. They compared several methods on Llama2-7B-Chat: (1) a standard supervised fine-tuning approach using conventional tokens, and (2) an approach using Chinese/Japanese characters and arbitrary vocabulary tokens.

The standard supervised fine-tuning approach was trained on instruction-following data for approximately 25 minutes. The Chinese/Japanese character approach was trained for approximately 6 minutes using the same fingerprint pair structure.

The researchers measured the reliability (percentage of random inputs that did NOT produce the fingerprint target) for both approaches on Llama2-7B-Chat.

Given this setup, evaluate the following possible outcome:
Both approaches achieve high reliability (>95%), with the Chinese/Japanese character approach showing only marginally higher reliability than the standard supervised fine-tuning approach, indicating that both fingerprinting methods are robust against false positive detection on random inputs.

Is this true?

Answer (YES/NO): NO